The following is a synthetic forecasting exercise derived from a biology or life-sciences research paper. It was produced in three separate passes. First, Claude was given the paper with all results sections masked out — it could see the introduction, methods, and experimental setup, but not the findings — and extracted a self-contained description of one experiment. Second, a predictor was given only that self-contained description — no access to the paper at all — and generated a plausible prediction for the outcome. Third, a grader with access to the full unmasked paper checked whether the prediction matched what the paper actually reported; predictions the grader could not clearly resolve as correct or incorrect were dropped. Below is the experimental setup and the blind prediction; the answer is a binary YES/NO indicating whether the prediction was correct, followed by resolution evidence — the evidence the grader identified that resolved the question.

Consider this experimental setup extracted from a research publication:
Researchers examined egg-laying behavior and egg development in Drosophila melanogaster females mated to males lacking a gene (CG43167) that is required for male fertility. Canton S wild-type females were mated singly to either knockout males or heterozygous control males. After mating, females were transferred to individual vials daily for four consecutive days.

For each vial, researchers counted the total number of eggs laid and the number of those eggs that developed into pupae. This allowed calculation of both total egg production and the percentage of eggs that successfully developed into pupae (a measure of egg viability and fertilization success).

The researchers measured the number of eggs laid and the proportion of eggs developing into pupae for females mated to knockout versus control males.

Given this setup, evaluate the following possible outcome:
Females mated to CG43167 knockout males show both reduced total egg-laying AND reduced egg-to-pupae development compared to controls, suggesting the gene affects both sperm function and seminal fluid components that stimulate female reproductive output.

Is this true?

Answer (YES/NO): NO